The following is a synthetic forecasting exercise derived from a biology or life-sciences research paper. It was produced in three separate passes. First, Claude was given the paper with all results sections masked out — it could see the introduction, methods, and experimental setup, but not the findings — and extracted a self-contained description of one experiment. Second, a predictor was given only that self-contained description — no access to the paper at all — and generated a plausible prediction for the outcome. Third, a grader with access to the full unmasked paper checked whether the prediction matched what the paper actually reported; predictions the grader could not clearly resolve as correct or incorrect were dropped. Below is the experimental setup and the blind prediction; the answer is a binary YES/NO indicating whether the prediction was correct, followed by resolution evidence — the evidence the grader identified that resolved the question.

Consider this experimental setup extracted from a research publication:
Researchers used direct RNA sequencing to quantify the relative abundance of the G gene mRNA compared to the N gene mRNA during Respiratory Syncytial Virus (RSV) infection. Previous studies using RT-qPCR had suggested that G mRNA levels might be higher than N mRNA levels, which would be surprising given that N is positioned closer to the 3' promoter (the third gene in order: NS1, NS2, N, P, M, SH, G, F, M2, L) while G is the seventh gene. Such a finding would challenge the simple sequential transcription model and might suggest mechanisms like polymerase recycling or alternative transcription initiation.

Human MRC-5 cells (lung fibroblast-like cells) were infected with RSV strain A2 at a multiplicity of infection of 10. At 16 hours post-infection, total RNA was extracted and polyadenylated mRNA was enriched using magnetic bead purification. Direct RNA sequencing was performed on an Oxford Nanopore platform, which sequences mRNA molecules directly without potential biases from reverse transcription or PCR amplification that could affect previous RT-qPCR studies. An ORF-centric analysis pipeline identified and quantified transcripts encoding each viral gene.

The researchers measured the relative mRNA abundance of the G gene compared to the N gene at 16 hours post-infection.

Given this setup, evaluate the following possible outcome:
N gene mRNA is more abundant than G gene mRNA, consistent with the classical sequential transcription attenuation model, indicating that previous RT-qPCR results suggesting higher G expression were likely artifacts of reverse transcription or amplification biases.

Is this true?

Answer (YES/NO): YES